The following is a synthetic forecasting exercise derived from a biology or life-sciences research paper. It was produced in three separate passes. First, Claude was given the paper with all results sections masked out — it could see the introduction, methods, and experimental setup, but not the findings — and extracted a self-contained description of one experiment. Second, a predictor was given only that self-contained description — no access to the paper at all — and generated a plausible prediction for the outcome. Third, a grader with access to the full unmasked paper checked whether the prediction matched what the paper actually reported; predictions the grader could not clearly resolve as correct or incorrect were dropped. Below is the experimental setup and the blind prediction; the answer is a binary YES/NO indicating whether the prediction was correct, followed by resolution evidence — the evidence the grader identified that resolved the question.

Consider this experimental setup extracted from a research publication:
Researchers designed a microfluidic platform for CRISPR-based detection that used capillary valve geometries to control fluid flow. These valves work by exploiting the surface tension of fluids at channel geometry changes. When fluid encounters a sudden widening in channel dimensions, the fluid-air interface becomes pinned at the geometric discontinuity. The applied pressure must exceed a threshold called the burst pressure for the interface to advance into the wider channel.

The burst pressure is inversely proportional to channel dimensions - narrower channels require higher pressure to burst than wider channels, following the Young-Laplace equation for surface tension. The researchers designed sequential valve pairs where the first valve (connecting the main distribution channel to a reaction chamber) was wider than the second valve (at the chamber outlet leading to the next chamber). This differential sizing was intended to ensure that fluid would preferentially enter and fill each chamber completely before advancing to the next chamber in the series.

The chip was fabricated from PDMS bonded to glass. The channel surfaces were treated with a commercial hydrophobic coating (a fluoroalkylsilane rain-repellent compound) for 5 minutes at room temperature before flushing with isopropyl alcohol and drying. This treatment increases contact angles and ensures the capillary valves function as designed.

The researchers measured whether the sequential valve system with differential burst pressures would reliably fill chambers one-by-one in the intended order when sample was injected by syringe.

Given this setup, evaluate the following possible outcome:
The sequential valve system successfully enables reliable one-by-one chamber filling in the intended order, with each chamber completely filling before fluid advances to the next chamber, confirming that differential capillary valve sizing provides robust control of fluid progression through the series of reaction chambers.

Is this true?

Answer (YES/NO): YES